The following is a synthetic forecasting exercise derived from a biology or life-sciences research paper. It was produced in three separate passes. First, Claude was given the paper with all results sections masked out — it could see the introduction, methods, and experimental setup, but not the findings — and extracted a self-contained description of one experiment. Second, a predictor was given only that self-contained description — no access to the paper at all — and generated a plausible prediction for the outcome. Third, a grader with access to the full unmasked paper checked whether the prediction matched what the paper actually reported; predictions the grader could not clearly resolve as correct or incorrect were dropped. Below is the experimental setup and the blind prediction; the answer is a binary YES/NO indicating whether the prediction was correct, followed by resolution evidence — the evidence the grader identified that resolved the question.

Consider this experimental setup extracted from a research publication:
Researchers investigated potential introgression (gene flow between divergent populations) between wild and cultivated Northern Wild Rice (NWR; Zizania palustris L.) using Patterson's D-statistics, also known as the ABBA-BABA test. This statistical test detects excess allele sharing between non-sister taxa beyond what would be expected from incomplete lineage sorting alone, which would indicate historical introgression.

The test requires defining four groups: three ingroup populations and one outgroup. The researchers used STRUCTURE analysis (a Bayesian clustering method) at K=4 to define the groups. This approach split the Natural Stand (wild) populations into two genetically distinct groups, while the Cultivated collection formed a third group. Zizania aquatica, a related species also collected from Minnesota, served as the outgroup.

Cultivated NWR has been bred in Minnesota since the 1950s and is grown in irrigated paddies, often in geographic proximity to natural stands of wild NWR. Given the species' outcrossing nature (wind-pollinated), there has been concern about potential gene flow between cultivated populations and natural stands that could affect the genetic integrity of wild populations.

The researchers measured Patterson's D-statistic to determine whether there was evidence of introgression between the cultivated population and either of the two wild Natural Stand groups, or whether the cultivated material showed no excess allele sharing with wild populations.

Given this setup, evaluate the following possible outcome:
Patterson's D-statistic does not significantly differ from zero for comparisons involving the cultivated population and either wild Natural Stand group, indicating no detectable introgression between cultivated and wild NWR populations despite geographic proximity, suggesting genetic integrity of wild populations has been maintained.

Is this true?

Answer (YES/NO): YES